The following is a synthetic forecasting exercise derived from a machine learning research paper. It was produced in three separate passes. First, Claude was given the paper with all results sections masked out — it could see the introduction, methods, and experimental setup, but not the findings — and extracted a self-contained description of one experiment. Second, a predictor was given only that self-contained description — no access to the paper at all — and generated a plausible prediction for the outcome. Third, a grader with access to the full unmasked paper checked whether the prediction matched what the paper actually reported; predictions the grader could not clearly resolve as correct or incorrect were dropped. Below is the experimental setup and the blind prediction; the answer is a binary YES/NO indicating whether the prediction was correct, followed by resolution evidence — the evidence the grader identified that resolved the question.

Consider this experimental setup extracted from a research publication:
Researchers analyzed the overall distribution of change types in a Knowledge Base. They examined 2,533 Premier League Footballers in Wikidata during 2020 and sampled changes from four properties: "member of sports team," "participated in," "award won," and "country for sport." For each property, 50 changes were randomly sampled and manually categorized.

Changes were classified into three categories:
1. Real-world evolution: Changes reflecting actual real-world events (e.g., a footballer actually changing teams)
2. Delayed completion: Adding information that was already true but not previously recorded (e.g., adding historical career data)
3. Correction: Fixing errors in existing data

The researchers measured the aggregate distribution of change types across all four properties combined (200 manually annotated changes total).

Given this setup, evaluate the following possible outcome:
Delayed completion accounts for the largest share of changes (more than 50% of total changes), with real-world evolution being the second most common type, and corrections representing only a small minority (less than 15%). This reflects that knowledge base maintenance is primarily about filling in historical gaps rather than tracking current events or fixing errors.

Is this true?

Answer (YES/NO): NO